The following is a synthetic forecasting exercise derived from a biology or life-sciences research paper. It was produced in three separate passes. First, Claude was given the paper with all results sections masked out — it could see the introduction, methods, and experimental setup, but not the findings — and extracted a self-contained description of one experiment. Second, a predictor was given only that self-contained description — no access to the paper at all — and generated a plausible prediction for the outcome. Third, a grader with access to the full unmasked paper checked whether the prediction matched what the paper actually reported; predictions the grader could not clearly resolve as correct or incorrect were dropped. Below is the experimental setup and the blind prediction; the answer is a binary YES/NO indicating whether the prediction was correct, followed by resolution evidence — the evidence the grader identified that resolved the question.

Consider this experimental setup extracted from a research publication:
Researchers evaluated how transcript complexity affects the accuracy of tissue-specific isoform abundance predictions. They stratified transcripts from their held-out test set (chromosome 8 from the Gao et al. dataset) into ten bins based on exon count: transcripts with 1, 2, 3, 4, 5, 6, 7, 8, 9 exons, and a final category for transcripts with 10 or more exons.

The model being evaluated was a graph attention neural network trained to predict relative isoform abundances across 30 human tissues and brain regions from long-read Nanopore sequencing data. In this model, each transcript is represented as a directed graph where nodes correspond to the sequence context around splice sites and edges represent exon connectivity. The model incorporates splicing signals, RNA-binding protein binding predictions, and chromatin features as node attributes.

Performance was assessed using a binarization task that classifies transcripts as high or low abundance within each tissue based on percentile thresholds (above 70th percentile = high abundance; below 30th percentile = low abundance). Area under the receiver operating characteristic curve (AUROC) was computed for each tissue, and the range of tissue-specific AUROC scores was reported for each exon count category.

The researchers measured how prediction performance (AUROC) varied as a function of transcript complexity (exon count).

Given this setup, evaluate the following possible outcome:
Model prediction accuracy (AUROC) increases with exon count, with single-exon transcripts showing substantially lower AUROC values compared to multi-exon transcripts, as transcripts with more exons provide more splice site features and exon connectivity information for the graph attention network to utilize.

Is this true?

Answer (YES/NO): NO